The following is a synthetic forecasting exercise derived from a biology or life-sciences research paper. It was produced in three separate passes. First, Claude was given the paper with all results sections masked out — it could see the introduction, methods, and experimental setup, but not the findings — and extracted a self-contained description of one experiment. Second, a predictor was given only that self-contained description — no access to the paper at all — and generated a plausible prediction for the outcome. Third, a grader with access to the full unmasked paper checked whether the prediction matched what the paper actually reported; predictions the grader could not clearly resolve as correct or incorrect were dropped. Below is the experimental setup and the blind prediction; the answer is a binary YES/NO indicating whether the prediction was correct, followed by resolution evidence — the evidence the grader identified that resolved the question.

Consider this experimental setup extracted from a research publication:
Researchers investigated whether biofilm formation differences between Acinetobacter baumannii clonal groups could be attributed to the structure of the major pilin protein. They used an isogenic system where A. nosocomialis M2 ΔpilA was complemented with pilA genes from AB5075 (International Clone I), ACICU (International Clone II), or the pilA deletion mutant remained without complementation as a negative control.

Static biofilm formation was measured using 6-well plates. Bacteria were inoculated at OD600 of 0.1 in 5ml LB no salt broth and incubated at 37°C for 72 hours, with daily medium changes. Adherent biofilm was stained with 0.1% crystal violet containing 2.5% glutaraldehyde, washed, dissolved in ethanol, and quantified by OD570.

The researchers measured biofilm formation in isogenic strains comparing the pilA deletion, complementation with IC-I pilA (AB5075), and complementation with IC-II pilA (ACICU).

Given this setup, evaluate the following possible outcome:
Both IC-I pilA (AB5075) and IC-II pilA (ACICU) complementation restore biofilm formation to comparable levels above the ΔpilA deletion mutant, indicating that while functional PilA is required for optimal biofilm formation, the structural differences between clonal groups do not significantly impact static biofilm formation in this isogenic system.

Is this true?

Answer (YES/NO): NO